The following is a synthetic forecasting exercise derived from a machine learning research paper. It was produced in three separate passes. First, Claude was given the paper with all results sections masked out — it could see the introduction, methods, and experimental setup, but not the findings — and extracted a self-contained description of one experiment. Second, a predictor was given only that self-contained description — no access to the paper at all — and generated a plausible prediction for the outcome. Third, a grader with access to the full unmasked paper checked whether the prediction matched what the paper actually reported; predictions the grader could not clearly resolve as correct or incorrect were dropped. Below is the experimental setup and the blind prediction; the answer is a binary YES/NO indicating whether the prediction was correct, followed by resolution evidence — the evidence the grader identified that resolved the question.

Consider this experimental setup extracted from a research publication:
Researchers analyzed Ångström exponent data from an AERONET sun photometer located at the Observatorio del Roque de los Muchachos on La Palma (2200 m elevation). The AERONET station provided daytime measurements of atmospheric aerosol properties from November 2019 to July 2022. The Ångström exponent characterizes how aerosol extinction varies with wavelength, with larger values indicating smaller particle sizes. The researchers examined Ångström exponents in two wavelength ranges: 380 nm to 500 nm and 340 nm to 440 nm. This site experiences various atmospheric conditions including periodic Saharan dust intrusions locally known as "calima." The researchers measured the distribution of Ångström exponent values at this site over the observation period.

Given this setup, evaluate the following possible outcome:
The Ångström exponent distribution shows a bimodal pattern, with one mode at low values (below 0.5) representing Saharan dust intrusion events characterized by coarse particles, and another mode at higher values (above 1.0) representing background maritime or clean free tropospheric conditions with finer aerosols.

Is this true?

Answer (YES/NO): YES